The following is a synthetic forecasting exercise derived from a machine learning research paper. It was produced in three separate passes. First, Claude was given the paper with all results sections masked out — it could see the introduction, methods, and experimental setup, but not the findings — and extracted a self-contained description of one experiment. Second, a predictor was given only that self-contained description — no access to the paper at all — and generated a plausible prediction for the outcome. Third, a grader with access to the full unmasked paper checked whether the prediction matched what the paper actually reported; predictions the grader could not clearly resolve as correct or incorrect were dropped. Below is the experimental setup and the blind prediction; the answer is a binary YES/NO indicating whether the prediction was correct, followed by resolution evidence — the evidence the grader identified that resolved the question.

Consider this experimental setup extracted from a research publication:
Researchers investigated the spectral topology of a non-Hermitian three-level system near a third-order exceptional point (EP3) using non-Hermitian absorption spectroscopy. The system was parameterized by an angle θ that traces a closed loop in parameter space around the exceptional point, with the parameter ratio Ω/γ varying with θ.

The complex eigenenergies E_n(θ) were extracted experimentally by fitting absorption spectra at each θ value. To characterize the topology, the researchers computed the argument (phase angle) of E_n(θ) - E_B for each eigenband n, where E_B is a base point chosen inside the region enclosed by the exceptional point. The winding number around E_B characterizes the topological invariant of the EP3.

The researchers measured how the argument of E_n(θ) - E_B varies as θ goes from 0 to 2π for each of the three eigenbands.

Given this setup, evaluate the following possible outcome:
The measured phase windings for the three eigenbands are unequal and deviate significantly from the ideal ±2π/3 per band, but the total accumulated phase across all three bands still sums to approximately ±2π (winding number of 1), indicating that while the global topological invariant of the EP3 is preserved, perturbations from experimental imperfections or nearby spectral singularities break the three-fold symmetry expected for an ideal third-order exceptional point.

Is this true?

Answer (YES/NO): NO